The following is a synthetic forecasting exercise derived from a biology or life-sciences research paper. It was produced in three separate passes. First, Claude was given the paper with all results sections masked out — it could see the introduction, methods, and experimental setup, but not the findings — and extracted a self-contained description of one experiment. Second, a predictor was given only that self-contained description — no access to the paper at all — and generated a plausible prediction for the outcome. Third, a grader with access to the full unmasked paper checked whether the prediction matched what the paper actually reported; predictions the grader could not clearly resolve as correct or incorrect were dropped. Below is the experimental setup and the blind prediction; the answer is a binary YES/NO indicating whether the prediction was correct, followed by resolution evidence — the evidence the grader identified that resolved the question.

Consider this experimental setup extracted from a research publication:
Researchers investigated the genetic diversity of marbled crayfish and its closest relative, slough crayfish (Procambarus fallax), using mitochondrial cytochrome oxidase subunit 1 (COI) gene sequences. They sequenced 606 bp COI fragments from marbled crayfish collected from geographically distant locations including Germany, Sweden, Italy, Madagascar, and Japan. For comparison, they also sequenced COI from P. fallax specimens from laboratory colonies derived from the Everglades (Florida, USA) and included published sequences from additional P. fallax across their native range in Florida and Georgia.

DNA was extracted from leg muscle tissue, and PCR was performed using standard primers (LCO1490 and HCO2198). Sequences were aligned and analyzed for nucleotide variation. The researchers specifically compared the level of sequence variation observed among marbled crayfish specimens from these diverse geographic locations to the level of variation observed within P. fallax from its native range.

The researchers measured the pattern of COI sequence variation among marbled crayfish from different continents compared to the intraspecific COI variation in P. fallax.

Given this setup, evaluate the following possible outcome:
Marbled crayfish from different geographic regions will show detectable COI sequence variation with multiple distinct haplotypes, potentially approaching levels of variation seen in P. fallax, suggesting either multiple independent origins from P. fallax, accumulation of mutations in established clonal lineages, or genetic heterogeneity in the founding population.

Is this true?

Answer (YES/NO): NO